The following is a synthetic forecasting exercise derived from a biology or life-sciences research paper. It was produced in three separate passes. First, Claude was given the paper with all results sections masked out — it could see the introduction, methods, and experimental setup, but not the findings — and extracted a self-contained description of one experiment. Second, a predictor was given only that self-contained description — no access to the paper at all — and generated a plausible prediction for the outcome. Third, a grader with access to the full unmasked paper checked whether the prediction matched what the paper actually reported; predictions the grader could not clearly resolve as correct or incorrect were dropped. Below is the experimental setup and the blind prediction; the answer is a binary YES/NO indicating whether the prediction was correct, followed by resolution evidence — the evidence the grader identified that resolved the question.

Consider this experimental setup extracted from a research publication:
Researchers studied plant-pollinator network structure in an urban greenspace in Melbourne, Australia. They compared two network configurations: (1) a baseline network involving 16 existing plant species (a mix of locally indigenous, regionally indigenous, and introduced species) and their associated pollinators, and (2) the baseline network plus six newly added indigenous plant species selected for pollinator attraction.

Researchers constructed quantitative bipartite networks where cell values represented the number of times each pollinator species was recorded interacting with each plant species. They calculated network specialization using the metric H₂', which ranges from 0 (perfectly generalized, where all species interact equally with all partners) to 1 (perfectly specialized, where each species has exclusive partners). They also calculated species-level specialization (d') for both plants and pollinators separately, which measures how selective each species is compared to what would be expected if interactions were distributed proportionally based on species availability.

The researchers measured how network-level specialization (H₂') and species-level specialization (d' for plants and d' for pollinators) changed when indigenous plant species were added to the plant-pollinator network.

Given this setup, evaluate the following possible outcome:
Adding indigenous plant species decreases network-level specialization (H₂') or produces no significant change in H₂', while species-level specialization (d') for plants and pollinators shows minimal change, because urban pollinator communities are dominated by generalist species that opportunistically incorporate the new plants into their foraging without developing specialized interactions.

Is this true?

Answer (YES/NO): YES